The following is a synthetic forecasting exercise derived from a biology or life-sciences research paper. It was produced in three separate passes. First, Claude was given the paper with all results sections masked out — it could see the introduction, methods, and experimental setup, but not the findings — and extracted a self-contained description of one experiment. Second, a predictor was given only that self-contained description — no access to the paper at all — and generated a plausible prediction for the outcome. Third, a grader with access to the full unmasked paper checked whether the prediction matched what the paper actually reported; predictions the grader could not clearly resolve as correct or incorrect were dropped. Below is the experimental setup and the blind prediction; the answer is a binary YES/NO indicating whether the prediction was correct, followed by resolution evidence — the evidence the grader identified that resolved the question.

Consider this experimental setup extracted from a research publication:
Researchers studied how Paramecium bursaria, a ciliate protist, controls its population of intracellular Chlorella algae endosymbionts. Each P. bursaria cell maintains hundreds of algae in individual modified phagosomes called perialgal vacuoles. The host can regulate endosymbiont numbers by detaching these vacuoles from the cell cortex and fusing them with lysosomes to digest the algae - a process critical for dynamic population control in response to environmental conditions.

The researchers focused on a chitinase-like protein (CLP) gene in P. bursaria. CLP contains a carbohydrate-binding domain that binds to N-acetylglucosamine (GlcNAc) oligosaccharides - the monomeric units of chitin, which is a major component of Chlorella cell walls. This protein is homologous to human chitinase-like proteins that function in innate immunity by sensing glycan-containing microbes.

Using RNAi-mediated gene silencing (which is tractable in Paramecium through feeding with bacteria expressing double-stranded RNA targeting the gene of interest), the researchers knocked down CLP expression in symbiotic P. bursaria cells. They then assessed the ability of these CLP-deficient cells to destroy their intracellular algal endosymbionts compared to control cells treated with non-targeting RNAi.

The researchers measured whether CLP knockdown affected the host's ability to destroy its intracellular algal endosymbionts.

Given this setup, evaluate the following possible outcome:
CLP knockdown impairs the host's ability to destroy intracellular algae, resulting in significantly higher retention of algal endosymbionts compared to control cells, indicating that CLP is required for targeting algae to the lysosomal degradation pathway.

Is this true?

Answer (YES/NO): NO